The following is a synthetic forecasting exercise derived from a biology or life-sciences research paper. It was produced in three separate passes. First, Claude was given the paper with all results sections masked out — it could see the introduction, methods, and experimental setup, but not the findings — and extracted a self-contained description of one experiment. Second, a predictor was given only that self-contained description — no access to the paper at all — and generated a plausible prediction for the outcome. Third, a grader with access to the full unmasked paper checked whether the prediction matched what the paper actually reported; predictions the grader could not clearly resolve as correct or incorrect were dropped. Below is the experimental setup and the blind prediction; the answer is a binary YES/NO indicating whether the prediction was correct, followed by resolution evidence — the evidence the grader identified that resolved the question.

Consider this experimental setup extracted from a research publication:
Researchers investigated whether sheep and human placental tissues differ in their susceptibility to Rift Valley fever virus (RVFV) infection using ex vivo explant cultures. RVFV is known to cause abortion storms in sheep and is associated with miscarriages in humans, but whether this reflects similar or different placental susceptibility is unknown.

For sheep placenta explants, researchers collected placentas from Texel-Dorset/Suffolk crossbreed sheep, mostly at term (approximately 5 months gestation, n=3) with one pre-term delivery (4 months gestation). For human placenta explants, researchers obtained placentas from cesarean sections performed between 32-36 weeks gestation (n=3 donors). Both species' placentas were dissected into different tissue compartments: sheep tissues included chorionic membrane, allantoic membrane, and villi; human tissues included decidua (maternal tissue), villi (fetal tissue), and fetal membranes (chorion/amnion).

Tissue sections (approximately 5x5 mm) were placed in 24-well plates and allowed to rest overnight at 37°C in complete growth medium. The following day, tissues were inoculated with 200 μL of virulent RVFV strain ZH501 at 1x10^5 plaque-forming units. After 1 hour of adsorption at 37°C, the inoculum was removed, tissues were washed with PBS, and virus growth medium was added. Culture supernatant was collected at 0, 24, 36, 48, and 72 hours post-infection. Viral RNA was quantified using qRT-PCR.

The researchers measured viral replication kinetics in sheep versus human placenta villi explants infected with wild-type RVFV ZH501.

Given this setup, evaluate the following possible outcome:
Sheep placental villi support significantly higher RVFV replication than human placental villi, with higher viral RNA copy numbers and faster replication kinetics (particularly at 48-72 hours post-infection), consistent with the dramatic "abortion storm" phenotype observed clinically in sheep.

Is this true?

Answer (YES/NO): YES